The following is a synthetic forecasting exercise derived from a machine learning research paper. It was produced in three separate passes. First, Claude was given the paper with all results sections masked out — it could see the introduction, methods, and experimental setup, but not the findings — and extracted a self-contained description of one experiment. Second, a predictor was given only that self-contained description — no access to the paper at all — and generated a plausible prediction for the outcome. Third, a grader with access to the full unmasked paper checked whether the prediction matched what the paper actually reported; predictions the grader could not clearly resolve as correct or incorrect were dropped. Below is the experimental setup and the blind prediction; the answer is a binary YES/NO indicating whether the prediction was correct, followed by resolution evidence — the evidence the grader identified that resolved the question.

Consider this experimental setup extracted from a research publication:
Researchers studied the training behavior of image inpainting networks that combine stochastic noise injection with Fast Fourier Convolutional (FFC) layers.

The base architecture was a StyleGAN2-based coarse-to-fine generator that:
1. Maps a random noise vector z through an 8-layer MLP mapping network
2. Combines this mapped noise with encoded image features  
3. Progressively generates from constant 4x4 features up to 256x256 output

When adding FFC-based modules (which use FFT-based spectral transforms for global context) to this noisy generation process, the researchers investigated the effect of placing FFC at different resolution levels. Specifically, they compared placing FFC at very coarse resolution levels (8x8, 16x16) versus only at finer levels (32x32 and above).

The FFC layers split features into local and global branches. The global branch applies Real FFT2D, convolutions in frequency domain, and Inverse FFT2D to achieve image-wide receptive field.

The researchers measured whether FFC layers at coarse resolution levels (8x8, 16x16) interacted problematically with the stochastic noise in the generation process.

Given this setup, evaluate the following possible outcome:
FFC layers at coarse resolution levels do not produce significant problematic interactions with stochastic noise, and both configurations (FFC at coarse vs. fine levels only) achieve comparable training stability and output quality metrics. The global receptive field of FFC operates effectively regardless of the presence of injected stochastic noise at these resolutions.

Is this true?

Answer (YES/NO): NO